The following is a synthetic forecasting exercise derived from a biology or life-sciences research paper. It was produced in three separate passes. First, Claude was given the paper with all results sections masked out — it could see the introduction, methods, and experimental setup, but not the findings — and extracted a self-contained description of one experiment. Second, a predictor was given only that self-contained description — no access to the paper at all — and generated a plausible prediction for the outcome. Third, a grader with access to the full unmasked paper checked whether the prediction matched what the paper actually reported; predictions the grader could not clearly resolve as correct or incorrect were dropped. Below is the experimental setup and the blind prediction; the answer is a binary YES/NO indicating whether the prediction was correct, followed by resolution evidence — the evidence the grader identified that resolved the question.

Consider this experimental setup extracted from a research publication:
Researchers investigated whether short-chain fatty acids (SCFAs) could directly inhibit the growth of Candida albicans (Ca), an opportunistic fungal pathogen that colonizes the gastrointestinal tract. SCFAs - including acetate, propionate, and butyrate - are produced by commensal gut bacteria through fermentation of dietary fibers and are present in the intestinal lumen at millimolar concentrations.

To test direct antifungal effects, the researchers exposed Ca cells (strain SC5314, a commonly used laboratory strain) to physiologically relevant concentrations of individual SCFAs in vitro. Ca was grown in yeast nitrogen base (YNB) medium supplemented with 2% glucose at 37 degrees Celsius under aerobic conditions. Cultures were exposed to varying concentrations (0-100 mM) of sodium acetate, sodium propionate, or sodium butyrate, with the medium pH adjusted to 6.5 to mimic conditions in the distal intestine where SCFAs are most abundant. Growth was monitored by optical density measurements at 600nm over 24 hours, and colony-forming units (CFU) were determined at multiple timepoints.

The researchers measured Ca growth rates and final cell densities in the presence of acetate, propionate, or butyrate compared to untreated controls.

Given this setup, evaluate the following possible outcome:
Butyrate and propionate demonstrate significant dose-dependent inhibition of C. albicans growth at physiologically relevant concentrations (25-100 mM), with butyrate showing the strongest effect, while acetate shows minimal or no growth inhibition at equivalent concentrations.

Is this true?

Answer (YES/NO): NO